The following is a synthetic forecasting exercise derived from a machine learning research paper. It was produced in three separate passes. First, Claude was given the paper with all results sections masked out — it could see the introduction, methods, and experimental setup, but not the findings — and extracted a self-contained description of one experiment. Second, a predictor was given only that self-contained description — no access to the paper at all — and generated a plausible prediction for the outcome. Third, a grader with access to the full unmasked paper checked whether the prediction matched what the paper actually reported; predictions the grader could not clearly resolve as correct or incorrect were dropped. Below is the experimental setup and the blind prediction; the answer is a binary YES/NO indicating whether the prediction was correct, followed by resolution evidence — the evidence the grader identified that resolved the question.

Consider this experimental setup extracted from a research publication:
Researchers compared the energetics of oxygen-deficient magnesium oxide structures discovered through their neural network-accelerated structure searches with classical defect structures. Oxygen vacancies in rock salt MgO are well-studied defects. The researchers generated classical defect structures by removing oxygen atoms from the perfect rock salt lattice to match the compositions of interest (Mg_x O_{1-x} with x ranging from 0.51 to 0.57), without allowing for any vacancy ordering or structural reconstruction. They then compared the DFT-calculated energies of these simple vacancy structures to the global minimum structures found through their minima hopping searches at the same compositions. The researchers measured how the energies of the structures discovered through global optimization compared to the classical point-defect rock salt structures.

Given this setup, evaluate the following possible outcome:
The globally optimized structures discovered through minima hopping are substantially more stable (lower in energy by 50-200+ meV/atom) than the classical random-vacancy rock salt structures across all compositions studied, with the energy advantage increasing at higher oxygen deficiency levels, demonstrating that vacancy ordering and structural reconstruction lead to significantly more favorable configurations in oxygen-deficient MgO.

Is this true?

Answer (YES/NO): NO